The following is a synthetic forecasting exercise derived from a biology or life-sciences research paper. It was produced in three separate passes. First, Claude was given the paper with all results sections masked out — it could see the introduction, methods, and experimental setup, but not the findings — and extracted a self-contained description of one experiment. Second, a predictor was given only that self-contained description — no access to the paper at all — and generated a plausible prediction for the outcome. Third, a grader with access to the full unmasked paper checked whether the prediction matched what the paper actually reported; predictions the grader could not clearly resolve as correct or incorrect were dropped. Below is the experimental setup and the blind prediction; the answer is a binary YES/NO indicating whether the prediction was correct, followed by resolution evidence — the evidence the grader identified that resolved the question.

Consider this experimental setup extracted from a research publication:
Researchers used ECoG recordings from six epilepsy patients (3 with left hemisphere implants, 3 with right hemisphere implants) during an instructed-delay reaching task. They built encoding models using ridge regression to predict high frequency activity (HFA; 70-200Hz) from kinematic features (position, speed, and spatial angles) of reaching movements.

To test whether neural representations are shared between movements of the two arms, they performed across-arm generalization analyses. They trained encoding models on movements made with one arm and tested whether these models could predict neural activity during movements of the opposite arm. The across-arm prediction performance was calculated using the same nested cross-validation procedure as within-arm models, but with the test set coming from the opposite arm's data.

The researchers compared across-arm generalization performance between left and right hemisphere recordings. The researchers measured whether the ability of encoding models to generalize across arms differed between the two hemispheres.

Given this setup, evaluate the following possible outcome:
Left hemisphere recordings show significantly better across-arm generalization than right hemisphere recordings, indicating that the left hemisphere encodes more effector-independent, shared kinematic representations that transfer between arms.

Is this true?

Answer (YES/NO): YES